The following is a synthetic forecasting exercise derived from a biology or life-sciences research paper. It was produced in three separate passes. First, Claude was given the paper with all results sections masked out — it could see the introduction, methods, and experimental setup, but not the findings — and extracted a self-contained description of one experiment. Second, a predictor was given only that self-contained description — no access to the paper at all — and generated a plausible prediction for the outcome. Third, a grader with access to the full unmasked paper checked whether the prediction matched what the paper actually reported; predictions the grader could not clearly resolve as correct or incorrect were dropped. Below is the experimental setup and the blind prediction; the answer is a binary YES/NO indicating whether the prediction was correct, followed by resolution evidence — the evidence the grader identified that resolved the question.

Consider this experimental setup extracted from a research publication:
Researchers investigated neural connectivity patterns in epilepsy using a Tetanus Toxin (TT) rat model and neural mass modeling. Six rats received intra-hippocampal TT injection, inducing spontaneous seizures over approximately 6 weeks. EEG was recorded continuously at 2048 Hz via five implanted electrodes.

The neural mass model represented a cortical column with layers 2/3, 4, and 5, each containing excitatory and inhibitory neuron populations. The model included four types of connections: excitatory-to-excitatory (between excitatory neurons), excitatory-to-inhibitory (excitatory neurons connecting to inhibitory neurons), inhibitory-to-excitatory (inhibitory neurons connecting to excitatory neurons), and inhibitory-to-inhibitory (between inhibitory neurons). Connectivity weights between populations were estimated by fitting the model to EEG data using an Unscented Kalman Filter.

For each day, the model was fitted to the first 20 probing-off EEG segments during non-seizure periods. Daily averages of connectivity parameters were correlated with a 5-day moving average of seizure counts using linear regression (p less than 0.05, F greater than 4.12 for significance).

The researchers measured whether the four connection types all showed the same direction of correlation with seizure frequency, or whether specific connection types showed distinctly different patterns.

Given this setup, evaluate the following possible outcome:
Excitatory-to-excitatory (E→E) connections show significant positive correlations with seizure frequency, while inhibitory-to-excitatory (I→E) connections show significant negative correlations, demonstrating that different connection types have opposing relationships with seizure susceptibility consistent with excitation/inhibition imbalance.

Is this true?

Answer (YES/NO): NO